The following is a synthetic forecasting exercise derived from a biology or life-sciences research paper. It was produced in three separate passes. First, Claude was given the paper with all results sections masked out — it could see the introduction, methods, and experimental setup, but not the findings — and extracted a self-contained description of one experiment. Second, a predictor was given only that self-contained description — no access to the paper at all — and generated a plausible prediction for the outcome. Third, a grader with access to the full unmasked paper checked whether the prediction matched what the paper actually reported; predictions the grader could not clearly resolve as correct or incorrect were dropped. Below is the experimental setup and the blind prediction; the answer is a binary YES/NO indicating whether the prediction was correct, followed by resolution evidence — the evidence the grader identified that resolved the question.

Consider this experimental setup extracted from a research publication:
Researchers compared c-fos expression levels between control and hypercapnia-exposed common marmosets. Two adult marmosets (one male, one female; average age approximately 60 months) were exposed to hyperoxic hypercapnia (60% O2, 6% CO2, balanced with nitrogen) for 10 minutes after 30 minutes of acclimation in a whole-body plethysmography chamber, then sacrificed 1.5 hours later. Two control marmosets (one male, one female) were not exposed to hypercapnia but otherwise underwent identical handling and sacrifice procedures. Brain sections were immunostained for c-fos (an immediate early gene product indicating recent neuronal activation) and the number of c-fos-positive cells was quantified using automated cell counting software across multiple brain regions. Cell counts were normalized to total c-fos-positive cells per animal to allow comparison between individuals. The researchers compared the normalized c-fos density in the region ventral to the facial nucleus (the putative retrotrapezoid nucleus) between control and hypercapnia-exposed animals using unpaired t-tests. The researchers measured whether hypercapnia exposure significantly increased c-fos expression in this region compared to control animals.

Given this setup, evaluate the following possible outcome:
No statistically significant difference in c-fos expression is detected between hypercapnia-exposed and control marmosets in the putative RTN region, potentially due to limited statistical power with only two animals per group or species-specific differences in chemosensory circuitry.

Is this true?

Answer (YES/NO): NO